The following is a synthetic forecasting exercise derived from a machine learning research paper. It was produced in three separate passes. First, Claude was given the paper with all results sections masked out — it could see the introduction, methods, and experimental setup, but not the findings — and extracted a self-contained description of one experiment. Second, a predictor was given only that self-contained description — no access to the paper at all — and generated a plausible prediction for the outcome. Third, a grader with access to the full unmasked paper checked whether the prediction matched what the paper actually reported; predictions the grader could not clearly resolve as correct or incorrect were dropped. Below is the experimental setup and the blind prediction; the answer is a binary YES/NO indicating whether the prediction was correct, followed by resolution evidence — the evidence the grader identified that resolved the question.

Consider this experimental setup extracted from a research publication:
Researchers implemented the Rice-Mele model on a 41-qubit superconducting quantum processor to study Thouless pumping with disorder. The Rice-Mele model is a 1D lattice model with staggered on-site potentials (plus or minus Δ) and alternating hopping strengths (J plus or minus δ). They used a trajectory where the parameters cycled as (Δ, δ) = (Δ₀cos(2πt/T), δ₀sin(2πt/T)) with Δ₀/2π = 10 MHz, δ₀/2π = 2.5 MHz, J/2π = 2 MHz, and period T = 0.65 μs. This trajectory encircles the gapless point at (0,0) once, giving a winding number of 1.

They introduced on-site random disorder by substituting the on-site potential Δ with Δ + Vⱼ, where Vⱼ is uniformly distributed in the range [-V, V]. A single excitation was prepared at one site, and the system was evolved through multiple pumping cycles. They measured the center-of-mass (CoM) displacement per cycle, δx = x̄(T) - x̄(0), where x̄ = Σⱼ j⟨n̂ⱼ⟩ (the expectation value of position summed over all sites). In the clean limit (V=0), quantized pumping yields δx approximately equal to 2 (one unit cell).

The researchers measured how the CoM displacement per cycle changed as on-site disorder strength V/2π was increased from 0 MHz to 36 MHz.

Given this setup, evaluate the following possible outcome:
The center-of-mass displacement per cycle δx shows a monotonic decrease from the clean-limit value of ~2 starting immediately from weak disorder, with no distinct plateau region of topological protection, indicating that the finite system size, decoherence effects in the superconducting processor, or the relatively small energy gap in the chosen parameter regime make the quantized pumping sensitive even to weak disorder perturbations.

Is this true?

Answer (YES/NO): NO